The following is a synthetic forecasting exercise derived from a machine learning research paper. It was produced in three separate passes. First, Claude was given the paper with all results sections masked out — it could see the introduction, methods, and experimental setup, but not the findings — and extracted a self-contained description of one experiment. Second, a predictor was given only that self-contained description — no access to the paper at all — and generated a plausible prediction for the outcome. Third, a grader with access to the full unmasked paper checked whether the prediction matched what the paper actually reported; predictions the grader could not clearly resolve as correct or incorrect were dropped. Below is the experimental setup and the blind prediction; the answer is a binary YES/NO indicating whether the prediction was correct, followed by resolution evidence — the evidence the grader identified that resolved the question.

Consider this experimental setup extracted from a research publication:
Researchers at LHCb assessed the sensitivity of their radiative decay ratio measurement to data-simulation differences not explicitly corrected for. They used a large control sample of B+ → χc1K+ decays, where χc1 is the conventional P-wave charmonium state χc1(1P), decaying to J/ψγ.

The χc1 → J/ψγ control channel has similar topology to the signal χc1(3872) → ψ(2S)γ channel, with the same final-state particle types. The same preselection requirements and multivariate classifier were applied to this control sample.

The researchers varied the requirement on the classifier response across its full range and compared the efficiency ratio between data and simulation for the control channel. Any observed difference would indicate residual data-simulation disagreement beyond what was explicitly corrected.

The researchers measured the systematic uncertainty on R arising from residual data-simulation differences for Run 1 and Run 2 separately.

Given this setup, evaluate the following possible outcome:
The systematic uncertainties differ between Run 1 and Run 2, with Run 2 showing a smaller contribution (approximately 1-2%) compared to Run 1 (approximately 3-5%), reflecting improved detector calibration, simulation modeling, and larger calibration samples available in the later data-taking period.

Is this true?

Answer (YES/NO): NO